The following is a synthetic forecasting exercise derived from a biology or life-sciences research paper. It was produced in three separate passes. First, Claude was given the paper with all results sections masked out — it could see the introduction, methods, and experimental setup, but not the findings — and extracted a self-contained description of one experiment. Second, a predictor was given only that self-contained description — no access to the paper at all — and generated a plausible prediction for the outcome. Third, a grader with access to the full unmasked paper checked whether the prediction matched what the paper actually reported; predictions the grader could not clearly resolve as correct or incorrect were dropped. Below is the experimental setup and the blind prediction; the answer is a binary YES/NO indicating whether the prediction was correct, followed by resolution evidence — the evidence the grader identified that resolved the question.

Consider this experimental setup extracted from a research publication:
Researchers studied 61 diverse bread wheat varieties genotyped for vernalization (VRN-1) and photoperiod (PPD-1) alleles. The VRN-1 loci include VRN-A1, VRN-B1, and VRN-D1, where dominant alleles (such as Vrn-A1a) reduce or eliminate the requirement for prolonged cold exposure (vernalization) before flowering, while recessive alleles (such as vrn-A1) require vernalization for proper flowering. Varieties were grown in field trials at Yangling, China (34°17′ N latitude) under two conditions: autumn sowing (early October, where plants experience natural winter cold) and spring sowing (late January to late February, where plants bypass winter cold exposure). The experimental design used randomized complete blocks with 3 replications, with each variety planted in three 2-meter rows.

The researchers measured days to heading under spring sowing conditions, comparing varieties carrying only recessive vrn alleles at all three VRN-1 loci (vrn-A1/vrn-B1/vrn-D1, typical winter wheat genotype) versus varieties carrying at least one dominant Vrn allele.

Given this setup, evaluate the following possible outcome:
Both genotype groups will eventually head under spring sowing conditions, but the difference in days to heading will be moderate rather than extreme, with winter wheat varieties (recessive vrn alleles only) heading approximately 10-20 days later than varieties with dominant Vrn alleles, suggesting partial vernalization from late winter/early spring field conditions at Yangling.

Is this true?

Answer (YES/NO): NO